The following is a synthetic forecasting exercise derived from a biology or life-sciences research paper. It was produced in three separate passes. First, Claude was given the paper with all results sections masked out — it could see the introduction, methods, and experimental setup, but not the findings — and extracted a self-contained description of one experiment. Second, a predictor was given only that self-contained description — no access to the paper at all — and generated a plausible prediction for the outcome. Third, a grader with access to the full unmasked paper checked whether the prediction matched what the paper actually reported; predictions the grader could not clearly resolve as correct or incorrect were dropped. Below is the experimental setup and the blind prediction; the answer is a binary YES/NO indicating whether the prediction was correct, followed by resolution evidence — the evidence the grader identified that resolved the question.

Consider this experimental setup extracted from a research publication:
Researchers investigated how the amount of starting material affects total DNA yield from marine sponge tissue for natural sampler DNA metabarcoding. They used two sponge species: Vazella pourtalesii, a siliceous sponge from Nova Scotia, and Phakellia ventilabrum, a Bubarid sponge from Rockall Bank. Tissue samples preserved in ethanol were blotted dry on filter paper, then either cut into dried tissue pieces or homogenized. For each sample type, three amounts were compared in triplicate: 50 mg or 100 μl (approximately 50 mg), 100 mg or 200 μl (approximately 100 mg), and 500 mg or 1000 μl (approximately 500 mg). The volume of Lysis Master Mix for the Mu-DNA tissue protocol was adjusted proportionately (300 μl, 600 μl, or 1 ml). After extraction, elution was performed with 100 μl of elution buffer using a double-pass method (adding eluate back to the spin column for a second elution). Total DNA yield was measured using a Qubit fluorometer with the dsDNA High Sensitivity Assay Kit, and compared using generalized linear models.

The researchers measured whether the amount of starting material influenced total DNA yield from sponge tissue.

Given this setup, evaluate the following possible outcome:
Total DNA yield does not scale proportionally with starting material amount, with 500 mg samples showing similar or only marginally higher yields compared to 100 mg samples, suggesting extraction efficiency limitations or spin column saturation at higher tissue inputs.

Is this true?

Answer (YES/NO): NO